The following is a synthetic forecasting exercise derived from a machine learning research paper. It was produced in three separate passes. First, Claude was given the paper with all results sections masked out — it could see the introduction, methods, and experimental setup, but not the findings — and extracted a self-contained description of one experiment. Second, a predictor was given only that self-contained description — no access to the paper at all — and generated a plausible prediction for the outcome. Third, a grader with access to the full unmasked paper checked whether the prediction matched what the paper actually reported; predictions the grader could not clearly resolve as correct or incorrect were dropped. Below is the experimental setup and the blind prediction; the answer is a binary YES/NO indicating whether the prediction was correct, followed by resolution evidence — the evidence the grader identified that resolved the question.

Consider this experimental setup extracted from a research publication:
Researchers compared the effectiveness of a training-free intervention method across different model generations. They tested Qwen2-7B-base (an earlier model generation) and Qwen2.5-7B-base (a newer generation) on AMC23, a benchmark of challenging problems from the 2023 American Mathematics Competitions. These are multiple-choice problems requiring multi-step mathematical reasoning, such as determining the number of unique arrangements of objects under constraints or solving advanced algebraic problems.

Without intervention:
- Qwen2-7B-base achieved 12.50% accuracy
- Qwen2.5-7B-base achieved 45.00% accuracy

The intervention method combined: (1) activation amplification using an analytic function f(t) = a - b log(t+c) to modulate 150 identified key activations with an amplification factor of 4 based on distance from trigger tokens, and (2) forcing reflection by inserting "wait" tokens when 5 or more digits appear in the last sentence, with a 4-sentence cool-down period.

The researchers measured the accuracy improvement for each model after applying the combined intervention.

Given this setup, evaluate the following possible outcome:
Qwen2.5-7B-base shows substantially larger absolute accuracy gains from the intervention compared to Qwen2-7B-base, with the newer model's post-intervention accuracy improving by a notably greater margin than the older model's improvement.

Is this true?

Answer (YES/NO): YES